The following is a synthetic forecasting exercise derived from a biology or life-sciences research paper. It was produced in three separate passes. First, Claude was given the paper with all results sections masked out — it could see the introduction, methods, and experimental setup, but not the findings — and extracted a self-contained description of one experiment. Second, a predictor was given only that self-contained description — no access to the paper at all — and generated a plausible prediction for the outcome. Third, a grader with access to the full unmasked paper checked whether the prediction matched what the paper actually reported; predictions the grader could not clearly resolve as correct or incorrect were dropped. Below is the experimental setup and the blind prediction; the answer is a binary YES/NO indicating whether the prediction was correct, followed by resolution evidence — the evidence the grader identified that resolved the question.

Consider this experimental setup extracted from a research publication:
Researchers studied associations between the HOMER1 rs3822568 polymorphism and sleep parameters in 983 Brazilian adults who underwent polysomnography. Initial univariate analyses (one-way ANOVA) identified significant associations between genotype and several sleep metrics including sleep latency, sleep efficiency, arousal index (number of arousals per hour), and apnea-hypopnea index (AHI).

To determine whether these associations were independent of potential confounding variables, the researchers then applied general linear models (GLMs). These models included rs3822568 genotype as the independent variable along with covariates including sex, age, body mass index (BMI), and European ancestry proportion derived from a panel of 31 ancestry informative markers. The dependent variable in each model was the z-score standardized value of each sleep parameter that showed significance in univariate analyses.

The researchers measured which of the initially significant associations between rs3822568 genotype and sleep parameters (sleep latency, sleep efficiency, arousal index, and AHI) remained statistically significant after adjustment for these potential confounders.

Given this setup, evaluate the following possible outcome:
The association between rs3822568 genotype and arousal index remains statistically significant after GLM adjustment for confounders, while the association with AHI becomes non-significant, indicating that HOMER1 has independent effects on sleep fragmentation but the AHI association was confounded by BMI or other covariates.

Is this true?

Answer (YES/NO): NO